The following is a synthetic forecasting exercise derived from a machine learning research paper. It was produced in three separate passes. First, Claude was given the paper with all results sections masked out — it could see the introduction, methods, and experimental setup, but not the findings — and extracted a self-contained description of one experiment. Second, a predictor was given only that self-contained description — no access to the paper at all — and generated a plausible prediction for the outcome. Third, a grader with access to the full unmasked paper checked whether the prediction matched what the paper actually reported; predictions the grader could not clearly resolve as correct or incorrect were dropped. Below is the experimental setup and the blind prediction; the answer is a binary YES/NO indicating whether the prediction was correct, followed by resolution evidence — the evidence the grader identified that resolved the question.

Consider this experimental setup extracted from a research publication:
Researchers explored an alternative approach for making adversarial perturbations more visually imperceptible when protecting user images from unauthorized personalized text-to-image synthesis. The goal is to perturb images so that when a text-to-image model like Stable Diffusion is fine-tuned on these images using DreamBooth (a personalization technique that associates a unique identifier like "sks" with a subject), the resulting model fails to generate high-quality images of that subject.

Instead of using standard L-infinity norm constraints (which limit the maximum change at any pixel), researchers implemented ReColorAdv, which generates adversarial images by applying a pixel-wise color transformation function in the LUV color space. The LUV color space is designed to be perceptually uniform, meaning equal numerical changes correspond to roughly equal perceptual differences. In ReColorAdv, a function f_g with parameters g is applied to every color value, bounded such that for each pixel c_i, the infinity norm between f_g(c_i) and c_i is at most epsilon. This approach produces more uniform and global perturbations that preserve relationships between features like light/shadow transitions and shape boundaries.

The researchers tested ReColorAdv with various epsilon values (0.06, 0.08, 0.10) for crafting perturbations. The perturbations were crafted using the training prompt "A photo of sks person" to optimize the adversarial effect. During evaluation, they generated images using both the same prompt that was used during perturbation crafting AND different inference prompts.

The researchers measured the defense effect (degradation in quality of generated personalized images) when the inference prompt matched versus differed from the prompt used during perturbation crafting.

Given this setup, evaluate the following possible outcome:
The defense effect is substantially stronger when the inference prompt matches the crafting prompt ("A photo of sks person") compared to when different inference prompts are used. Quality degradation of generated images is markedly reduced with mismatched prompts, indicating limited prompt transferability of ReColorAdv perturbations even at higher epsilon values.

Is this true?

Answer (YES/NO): YES